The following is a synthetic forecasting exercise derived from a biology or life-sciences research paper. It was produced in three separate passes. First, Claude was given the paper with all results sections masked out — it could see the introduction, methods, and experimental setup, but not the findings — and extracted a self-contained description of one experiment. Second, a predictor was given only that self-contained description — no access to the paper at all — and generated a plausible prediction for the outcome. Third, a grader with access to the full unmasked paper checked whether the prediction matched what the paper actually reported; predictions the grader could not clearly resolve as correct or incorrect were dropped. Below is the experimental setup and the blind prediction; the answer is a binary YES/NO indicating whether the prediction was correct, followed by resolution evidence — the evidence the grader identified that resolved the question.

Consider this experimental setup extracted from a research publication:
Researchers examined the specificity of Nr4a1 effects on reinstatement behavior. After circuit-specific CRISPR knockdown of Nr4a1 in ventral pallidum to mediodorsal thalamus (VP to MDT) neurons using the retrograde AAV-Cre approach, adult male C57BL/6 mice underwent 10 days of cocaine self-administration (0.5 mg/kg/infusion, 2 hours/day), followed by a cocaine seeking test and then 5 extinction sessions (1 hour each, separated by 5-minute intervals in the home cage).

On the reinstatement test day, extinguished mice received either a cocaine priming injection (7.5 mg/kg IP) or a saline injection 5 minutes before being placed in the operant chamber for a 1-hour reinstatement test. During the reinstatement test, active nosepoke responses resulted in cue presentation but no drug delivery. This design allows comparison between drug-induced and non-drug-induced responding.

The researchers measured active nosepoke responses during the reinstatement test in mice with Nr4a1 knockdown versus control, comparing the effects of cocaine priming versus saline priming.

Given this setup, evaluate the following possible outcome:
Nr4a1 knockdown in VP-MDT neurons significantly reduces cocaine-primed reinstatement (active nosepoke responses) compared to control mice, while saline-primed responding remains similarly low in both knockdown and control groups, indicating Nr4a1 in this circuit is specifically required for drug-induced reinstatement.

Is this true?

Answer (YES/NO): NO